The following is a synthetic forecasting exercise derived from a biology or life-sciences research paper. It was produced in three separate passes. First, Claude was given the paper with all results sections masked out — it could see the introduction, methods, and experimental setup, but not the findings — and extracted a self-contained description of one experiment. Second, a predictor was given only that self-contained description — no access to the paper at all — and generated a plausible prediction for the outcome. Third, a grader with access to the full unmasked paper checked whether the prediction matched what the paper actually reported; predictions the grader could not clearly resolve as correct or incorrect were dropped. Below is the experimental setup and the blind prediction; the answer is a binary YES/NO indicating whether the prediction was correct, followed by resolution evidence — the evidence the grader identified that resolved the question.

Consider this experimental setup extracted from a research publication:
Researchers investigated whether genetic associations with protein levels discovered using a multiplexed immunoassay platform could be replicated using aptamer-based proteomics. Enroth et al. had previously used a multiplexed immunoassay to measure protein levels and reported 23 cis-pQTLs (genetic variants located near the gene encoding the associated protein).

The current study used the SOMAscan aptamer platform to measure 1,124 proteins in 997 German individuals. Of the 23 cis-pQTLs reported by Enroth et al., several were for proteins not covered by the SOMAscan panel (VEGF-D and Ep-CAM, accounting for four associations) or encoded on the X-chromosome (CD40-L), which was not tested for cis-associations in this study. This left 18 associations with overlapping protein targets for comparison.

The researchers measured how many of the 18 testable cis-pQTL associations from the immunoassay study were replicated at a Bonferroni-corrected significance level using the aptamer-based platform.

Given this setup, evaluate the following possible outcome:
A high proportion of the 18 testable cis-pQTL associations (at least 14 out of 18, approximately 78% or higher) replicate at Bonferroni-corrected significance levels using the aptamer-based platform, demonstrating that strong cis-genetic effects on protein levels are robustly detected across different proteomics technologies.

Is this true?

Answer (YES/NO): NO